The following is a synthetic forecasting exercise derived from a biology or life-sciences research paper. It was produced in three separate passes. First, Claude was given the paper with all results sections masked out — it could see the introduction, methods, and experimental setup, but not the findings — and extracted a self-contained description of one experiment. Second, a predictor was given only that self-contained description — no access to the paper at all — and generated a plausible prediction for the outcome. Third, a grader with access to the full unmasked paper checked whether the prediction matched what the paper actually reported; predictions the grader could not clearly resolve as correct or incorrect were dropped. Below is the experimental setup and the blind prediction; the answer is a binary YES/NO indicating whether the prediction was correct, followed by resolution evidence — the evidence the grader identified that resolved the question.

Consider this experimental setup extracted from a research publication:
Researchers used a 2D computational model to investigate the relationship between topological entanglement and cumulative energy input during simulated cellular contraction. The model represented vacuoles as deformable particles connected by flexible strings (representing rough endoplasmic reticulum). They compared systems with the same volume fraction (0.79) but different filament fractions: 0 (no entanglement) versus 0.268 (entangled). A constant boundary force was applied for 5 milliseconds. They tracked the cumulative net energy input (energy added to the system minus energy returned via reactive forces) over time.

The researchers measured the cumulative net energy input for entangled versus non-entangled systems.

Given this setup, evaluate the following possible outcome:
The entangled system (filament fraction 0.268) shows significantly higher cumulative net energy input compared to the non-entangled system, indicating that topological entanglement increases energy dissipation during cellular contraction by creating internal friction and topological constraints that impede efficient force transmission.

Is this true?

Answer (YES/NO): NO